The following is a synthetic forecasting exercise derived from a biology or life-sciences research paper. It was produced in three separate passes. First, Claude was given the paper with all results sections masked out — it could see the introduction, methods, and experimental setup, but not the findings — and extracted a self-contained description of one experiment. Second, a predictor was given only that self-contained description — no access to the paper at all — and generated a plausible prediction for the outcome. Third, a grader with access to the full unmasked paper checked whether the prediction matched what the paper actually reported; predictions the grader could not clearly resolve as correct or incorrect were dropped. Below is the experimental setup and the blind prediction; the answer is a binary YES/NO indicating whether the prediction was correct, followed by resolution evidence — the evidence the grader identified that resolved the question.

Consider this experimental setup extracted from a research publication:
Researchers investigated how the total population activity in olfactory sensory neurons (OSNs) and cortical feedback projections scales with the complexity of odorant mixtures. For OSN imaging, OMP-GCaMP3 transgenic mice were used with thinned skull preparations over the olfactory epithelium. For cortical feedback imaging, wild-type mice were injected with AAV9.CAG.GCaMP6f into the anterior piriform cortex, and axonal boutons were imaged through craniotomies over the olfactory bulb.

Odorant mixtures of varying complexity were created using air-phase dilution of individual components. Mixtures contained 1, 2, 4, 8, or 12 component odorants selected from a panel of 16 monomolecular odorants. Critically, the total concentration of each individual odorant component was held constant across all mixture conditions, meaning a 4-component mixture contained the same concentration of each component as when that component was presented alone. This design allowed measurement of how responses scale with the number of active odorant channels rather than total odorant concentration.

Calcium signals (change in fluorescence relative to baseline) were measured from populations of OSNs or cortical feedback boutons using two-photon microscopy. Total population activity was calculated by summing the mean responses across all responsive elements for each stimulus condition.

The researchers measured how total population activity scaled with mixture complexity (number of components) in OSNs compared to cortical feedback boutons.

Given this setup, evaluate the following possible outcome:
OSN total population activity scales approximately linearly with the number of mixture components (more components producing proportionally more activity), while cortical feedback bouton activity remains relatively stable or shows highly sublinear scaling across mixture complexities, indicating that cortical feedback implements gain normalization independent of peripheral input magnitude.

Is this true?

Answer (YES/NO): NO